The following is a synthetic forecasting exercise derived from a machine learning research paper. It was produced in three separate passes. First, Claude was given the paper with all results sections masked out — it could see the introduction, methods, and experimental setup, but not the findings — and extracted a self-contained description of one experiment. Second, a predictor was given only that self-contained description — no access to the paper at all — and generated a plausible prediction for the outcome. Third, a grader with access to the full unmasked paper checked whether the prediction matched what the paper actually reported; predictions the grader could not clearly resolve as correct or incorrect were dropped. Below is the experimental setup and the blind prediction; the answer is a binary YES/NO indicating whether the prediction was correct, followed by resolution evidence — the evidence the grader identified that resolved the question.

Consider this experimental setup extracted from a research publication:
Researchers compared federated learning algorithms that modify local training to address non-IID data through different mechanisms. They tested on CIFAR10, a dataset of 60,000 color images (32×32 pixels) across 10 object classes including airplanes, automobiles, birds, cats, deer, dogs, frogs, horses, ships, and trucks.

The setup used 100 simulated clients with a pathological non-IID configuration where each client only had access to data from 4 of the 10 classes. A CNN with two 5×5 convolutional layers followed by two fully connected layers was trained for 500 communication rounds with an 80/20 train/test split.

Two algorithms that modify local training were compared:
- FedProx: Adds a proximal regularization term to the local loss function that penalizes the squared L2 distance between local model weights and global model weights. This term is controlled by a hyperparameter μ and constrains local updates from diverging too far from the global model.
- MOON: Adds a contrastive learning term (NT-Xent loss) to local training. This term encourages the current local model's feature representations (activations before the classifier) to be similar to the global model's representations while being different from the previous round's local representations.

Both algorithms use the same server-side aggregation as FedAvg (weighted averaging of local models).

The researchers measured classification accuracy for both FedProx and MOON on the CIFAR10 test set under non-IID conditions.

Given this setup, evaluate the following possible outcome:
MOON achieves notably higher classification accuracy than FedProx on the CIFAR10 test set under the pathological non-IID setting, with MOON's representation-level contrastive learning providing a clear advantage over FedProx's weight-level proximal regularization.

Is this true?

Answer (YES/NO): NO